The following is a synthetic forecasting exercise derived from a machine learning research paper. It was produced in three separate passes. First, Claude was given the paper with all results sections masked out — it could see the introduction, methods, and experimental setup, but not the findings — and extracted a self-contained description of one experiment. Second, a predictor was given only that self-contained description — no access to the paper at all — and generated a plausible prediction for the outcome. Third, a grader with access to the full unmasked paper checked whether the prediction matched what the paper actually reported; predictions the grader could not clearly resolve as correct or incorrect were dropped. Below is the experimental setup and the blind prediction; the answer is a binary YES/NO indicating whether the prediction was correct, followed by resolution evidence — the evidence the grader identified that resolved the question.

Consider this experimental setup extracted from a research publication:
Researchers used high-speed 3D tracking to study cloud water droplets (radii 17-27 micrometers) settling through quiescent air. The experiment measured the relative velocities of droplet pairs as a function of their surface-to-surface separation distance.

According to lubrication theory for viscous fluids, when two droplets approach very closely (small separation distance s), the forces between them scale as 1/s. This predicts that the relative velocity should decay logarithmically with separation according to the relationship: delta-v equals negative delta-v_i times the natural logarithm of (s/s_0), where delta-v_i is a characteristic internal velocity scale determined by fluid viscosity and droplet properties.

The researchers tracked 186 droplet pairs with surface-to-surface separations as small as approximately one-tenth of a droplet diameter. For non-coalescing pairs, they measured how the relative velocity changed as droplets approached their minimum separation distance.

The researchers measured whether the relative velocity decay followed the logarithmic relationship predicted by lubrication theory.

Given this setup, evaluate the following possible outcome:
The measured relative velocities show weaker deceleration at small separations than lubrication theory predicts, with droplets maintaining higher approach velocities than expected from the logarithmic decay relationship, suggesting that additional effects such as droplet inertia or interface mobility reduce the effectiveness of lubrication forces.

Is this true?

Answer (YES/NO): NO